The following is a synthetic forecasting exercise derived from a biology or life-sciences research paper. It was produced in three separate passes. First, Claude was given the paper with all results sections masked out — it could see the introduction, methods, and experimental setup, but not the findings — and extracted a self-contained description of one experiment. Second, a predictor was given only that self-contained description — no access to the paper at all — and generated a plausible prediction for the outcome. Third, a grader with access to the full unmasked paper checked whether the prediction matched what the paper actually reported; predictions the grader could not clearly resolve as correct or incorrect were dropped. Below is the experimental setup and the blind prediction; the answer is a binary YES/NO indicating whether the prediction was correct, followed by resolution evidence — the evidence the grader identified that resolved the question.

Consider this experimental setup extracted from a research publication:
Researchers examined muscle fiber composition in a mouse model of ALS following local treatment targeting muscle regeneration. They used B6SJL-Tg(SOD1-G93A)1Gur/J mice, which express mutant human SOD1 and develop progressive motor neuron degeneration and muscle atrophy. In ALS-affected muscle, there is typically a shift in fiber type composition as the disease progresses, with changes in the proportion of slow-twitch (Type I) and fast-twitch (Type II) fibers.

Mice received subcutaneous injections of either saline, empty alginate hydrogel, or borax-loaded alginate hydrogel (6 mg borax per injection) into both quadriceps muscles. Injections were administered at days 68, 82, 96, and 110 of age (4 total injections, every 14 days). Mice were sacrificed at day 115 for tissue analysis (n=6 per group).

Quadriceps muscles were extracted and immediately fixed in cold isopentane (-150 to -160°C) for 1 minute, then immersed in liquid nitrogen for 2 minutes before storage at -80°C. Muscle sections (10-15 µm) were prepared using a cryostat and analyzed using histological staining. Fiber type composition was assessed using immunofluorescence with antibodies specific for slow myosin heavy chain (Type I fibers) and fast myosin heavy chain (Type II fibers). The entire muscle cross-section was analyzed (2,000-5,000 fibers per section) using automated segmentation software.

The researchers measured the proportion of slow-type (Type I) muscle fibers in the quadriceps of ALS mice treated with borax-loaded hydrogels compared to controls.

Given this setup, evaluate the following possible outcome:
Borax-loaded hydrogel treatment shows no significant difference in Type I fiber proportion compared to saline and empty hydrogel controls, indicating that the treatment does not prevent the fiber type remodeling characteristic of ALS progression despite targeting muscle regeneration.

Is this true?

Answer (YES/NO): NO